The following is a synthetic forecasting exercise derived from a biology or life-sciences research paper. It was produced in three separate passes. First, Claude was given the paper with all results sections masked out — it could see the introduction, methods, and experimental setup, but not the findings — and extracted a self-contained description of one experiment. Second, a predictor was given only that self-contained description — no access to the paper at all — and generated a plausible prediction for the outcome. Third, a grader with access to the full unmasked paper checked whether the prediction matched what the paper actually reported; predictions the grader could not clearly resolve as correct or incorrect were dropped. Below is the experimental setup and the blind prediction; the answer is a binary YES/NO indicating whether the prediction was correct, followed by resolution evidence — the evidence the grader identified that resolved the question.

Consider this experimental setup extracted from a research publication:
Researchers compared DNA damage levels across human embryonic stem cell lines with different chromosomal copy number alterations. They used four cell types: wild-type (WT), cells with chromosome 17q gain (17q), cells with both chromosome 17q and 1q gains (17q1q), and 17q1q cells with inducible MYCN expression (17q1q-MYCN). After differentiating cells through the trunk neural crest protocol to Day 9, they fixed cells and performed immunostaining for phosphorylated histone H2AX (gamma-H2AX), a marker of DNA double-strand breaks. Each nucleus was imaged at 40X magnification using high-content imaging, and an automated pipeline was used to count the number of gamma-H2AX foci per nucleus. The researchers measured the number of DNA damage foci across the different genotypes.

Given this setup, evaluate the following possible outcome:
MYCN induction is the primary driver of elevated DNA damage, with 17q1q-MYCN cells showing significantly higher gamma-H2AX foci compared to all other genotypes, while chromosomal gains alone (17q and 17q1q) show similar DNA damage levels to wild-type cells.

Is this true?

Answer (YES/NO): NO